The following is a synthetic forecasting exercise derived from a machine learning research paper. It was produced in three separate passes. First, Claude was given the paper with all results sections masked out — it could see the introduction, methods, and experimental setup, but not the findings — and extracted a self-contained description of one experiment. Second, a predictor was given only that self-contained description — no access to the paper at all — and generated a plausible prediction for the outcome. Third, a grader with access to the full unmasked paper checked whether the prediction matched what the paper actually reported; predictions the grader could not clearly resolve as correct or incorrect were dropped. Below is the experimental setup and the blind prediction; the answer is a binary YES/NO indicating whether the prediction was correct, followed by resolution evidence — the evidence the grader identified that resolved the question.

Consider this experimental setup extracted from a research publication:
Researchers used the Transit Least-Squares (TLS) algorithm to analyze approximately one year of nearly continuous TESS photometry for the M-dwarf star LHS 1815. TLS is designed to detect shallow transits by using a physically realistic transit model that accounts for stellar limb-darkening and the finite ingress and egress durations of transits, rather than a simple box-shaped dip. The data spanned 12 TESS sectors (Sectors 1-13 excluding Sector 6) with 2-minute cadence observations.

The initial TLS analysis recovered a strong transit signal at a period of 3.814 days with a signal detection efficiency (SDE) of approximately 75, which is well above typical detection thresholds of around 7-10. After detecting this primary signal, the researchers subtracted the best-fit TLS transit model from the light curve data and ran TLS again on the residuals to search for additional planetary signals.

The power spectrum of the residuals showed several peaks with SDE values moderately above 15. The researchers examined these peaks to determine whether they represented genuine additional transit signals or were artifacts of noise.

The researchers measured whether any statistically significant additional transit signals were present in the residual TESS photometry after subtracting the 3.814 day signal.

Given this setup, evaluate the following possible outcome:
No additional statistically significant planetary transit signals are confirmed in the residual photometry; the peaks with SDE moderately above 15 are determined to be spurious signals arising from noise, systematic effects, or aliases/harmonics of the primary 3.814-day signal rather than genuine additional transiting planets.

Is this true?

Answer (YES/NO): YES